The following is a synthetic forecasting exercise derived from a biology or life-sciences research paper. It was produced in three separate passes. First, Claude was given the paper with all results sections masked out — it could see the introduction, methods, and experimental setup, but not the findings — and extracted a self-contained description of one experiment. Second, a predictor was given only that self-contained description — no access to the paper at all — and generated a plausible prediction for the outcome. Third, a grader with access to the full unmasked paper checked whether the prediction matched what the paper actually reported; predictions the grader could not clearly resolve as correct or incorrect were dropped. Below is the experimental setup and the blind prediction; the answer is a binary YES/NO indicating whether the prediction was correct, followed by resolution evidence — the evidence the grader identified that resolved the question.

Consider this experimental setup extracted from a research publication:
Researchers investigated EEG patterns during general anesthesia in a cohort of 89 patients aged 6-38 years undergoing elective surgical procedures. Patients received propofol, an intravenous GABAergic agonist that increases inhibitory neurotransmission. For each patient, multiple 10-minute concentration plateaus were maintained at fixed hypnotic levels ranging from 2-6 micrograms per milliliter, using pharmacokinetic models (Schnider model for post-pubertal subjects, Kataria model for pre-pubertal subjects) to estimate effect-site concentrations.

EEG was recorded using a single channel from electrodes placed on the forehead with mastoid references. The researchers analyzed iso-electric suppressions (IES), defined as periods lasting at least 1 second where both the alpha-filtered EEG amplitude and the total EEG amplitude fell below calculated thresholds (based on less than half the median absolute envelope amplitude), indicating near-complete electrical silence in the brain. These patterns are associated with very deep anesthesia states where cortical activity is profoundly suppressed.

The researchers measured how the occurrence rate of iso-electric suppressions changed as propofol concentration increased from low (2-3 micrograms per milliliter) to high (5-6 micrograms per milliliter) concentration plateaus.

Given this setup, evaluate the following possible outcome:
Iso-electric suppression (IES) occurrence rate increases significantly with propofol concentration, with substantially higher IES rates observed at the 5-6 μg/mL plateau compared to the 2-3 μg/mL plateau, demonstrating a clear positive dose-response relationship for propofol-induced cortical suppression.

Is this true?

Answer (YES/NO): NO